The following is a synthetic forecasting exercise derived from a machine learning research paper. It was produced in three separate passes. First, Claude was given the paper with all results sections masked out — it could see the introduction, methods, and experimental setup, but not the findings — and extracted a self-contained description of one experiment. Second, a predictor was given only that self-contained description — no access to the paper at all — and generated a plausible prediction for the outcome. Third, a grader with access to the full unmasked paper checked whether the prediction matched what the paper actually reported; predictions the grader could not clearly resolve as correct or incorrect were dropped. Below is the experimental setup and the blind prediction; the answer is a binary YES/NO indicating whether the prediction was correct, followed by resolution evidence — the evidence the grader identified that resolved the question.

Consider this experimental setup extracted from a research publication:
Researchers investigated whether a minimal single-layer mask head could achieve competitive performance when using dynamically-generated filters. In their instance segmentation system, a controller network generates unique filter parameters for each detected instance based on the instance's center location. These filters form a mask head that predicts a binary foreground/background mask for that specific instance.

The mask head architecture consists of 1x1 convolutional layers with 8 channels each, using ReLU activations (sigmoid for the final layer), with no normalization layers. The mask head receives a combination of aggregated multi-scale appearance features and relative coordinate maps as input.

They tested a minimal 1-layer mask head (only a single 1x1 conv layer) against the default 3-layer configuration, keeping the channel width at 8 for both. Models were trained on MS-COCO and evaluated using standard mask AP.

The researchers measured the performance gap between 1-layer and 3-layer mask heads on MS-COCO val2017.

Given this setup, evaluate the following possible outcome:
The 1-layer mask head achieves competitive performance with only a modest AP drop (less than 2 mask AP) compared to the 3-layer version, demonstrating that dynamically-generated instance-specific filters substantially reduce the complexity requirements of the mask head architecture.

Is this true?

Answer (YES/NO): NO